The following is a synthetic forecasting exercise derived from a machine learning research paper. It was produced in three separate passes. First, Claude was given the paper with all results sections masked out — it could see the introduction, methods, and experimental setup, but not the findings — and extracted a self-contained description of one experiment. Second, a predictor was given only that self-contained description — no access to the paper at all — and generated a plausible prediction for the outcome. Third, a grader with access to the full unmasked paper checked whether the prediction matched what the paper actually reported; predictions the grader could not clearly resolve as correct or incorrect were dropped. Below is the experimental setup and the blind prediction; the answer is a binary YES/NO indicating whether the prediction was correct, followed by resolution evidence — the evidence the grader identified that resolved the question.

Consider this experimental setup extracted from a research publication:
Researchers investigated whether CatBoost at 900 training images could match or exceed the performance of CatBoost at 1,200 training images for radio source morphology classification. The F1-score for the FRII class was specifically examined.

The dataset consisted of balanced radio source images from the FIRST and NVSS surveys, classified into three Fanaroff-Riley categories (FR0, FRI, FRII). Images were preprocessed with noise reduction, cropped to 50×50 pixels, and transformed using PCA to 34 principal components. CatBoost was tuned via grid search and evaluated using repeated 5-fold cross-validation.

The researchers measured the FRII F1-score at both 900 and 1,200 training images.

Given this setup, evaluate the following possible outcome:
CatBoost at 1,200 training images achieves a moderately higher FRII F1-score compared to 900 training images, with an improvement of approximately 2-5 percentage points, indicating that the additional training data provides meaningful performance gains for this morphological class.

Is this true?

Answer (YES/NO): NO